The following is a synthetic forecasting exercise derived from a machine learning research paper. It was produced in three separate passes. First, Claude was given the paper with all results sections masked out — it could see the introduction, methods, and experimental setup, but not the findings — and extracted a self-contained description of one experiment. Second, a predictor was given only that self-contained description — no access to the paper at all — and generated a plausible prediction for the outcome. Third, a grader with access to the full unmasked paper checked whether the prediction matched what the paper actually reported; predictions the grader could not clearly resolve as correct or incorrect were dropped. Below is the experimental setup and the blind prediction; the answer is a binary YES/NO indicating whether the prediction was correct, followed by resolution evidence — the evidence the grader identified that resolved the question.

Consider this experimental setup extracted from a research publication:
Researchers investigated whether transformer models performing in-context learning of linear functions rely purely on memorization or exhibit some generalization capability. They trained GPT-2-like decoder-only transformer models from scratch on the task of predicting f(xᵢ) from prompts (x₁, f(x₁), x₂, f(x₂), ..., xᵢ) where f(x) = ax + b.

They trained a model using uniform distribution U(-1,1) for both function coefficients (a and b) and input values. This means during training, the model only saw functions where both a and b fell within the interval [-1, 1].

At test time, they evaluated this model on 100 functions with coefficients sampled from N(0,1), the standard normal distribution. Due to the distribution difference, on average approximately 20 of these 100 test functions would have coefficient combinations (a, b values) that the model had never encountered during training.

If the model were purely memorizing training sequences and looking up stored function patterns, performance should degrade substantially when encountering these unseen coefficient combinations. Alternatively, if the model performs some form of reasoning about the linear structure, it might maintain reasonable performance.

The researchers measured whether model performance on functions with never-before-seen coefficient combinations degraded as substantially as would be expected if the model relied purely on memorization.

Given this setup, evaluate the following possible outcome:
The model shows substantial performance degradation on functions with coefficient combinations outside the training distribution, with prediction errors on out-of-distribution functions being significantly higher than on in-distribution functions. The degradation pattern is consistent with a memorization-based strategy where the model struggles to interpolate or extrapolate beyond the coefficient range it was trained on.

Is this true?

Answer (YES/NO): NO